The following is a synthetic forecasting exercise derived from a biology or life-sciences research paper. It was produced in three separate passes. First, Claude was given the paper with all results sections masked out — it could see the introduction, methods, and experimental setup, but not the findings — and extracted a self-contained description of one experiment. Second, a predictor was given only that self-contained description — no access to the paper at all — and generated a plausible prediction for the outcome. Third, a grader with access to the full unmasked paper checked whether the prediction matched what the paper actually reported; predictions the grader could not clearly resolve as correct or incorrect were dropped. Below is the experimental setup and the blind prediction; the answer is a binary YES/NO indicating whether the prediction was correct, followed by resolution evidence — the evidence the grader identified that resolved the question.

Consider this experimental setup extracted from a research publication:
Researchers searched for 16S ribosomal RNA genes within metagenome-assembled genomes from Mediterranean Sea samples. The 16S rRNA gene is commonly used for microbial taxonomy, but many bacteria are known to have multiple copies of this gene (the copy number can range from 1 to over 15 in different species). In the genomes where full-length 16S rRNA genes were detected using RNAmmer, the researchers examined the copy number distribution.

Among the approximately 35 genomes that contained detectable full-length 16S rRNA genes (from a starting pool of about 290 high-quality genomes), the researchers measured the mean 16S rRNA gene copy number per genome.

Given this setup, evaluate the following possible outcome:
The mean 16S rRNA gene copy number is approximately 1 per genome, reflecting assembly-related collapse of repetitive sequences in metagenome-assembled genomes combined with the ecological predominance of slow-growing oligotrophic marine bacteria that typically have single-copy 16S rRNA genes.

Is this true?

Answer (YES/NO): YES